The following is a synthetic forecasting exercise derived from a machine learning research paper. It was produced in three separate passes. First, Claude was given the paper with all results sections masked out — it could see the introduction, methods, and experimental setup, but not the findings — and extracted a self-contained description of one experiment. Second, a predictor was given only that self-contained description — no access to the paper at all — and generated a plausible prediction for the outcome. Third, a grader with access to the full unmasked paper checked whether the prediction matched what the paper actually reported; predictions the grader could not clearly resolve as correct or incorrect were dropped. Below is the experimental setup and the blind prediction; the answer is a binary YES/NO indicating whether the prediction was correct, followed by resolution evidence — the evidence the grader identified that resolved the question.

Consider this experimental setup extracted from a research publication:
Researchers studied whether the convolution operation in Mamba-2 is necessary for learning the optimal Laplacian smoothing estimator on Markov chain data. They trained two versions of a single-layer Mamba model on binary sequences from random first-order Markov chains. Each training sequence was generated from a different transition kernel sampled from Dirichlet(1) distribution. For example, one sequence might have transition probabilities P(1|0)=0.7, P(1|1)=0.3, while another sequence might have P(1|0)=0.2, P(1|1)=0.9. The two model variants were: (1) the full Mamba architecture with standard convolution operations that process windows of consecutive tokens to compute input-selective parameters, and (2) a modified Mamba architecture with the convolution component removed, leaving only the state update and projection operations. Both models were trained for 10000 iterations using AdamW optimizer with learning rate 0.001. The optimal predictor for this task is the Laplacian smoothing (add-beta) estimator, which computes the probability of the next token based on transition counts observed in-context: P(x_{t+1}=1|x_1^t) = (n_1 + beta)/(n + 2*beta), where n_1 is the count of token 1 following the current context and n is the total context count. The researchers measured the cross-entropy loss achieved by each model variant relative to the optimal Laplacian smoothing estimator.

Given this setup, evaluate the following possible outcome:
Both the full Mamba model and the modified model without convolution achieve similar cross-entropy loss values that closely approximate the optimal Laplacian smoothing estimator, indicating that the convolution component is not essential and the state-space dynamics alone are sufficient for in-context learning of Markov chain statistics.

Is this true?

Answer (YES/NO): NO